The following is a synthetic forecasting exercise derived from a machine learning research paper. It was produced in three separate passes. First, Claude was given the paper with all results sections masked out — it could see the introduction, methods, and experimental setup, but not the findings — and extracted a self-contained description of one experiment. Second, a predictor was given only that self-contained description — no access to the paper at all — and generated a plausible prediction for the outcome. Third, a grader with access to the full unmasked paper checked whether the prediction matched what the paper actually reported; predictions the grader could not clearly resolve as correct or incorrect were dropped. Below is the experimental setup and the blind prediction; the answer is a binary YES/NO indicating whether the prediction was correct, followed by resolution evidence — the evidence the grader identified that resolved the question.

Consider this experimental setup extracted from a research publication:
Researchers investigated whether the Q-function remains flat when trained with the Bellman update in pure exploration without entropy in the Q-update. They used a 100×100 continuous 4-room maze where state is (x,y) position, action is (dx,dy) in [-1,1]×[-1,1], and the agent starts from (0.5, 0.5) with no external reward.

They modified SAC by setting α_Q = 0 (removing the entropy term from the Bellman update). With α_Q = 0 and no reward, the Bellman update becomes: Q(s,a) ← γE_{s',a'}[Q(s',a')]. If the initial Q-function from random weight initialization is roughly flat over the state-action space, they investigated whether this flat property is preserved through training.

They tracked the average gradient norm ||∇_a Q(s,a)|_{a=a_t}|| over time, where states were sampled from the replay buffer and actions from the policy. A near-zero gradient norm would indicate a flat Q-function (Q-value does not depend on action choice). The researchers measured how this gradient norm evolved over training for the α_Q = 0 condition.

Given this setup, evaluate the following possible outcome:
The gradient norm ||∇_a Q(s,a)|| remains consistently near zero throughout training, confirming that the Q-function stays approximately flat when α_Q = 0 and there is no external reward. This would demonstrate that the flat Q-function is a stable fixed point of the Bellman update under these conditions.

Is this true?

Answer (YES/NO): YES